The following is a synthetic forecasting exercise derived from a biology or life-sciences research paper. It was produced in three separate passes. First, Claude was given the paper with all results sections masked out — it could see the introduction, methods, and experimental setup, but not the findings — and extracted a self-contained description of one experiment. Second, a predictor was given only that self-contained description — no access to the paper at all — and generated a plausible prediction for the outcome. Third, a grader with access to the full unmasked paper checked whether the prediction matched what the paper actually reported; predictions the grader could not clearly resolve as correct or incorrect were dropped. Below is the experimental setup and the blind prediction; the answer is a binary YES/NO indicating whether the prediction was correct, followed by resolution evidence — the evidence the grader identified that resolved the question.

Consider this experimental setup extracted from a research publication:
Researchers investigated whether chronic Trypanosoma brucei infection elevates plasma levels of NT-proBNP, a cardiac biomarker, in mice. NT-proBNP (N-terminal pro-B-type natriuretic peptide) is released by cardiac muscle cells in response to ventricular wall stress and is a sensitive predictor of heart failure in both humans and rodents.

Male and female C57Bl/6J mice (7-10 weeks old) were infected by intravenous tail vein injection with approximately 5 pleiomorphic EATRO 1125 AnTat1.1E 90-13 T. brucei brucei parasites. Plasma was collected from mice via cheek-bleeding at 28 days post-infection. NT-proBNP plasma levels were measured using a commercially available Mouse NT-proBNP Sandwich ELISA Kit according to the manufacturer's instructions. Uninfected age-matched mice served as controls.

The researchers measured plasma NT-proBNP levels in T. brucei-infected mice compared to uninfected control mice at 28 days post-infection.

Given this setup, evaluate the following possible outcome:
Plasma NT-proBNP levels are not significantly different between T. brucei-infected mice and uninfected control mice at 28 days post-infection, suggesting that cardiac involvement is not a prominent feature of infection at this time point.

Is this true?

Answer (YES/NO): NO